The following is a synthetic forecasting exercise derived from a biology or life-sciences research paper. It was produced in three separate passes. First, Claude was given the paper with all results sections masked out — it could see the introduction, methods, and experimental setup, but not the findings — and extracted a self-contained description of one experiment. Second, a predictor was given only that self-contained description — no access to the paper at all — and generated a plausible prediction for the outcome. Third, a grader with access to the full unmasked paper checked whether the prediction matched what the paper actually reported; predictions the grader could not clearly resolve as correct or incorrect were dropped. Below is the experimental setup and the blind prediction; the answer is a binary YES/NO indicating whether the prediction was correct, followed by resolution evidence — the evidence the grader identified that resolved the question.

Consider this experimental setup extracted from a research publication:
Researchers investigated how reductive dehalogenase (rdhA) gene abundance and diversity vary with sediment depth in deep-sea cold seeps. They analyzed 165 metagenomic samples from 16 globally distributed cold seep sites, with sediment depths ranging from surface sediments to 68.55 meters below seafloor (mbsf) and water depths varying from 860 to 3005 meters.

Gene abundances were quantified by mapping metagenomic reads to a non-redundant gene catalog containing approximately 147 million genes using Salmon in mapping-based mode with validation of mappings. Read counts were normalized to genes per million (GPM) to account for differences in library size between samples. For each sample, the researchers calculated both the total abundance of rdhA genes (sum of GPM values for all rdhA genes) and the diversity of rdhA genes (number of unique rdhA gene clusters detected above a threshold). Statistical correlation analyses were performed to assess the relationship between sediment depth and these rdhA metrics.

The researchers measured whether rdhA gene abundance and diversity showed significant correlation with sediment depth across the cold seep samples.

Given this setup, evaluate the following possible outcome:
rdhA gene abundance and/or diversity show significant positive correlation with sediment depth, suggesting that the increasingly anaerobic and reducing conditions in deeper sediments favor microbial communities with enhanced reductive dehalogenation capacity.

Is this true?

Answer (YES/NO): NO